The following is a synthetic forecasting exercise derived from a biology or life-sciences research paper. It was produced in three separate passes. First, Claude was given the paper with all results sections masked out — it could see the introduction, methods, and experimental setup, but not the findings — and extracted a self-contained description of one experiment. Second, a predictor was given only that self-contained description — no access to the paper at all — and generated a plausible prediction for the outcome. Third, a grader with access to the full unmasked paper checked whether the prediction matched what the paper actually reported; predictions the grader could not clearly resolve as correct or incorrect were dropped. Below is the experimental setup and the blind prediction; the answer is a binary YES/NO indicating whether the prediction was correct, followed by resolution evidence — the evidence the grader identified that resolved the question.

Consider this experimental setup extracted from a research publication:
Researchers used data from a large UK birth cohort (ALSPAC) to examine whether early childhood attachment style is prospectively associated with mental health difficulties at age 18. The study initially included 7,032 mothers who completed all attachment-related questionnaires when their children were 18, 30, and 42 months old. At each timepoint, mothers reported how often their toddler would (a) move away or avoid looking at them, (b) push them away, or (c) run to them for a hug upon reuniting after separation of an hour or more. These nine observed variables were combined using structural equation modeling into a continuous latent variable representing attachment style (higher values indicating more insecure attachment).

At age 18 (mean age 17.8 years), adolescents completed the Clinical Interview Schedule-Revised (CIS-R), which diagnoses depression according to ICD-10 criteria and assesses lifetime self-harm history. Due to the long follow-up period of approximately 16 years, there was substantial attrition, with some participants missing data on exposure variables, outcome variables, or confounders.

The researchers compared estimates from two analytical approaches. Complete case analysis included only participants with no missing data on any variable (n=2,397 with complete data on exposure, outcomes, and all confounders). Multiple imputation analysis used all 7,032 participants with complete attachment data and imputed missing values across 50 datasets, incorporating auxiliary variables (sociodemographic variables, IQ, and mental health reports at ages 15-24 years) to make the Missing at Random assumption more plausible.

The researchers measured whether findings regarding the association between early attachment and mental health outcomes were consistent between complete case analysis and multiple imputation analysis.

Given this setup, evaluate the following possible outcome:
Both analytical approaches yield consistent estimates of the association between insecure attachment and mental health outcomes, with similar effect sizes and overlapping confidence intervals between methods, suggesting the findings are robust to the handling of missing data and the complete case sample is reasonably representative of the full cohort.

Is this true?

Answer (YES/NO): NO